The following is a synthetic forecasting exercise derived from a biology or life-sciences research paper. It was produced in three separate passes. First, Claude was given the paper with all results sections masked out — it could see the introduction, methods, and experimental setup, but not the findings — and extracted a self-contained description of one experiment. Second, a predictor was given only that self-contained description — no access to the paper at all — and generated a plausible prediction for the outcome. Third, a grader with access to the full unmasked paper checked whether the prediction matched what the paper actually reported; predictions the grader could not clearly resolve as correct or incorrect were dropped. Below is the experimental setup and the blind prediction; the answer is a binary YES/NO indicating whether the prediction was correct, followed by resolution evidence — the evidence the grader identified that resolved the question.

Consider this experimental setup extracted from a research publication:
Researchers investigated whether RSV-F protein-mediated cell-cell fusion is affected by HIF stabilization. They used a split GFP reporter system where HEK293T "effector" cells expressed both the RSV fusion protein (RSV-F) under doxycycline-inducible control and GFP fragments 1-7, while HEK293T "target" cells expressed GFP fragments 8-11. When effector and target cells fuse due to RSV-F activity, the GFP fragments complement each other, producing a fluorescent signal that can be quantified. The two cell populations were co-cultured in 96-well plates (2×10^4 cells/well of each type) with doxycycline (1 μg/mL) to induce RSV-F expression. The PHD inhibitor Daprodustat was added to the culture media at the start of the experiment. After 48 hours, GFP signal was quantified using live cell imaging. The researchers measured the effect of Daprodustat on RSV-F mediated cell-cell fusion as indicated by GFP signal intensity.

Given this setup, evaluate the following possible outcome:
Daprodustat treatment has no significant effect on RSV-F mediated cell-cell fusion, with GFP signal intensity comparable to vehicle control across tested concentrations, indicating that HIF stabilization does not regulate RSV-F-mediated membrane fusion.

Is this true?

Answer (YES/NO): NO